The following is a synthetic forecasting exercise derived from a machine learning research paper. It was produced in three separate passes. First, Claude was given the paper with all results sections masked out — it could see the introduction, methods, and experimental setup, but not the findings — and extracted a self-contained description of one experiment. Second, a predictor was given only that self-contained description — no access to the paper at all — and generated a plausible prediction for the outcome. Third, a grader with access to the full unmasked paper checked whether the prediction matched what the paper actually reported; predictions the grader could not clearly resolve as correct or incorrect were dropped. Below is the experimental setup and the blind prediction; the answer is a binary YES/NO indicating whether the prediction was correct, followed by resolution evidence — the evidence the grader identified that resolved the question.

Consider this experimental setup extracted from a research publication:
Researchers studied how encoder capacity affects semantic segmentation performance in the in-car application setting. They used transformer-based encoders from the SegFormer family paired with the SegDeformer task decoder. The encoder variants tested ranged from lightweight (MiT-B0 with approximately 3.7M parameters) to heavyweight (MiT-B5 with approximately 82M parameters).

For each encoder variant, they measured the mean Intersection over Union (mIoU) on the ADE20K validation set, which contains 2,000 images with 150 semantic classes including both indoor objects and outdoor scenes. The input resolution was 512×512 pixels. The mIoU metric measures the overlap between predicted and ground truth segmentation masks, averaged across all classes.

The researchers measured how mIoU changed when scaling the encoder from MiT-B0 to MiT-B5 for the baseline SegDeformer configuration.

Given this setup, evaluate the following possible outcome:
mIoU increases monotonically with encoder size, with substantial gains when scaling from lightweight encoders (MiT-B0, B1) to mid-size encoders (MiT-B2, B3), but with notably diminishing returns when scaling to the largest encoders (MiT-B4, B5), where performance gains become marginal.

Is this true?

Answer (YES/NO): NO